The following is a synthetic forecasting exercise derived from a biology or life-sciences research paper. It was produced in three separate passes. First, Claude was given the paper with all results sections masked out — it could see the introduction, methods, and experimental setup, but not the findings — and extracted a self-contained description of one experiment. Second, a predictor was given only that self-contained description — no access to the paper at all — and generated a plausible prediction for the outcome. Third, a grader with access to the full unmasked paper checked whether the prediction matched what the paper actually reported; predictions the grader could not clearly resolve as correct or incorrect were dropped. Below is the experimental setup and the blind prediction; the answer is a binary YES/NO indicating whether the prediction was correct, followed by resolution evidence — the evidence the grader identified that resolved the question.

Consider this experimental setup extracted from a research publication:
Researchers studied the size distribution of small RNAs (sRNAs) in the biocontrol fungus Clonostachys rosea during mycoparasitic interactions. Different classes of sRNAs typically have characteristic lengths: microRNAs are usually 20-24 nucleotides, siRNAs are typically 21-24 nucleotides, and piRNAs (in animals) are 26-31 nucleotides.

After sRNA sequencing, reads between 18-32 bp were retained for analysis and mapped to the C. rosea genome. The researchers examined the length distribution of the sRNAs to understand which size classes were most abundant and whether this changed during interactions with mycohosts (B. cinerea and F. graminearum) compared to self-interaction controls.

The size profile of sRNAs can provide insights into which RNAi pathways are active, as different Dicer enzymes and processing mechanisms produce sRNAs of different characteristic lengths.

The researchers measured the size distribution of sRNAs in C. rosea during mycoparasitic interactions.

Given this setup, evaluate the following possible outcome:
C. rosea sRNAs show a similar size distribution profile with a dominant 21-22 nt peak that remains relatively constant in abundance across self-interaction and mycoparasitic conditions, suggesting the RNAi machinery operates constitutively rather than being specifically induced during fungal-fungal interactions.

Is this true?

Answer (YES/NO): NO